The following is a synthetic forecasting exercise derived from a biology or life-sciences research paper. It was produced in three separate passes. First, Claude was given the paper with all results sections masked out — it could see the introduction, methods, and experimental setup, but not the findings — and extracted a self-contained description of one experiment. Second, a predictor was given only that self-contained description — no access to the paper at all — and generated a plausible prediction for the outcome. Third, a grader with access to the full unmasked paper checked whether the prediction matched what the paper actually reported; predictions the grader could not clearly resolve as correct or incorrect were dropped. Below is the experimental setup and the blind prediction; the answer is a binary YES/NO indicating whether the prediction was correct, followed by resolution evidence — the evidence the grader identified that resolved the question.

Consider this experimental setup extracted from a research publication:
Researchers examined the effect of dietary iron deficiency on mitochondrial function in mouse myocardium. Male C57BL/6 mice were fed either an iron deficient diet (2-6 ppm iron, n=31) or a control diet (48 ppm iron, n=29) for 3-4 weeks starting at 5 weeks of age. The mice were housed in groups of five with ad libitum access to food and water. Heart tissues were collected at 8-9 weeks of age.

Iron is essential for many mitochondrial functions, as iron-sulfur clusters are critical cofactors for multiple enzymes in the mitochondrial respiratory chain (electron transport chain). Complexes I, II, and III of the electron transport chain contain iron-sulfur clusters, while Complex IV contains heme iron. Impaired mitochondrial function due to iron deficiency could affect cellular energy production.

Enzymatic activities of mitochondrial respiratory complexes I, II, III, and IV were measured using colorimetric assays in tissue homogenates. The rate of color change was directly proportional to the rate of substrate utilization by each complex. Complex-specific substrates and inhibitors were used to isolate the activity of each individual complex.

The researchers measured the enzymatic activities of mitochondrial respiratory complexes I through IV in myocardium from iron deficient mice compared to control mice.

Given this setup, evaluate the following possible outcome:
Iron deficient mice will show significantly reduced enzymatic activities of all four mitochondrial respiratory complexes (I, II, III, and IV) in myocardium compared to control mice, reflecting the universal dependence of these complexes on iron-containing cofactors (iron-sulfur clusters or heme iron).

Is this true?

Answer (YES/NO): NO